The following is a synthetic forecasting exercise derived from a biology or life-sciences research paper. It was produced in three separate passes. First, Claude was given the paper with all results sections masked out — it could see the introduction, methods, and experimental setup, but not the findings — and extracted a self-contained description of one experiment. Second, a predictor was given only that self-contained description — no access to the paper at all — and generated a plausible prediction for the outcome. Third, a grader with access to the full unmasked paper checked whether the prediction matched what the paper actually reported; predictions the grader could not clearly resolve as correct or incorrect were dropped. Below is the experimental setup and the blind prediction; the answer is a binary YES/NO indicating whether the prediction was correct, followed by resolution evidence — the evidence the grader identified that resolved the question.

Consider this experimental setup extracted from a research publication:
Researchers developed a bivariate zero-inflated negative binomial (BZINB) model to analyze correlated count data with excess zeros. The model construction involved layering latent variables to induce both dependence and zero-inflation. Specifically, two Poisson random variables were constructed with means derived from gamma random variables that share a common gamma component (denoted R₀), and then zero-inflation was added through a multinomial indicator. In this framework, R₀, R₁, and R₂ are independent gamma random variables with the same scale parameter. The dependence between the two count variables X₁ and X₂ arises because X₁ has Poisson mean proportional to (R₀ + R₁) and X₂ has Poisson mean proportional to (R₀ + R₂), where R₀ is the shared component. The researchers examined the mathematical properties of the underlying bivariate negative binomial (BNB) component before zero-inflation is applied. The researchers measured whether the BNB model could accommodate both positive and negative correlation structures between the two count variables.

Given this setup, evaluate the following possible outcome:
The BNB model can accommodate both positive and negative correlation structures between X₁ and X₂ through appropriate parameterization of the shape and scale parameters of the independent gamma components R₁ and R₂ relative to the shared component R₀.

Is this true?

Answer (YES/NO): NO